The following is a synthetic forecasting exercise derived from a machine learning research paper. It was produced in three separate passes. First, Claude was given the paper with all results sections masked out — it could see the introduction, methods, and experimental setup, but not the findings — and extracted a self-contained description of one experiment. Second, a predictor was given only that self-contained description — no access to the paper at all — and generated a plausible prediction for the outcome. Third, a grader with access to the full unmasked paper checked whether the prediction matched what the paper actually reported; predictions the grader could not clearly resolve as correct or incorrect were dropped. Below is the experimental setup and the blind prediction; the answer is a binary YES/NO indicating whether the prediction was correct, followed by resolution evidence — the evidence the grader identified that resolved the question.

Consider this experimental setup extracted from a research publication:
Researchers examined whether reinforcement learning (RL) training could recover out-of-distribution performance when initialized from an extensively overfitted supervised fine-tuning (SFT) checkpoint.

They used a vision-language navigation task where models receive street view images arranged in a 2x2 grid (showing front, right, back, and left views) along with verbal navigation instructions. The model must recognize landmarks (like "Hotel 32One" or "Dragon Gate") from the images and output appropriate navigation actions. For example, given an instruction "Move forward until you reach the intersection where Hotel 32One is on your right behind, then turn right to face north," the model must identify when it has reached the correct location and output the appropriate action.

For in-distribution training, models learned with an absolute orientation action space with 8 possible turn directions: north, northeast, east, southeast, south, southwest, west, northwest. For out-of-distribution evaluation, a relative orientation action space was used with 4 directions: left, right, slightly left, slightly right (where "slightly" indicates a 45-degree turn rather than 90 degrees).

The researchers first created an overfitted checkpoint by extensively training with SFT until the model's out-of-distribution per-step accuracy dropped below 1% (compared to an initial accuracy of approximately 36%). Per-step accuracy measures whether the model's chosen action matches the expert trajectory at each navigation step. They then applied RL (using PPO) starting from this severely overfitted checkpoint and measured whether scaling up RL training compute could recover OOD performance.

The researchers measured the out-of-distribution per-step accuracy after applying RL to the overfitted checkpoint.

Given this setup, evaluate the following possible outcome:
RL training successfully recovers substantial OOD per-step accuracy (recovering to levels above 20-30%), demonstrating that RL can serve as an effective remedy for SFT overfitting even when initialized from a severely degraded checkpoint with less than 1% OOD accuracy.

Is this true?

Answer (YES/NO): NO